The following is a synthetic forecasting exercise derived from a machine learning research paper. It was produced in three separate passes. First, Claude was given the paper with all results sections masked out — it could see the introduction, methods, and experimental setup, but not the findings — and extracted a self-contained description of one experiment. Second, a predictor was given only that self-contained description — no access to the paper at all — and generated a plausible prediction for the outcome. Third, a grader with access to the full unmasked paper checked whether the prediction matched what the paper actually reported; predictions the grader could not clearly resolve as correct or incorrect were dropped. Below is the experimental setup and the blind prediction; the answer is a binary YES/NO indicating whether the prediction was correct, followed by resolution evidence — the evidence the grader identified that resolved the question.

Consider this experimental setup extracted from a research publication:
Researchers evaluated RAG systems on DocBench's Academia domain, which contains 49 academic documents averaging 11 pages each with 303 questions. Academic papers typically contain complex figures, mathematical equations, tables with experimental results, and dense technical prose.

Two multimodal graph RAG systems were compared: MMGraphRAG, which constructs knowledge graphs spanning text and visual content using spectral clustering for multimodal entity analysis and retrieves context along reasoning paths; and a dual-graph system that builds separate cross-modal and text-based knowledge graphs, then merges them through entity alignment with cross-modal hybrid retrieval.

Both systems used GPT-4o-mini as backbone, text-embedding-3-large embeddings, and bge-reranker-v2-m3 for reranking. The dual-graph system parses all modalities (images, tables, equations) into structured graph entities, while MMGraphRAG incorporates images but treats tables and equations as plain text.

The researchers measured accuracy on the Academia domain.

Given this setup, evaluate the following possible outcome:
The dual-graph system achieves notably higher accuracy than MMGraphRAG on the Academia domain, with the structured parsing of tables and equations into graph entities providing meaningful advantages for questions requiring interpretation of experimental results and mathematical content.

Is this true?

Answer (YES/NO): NO